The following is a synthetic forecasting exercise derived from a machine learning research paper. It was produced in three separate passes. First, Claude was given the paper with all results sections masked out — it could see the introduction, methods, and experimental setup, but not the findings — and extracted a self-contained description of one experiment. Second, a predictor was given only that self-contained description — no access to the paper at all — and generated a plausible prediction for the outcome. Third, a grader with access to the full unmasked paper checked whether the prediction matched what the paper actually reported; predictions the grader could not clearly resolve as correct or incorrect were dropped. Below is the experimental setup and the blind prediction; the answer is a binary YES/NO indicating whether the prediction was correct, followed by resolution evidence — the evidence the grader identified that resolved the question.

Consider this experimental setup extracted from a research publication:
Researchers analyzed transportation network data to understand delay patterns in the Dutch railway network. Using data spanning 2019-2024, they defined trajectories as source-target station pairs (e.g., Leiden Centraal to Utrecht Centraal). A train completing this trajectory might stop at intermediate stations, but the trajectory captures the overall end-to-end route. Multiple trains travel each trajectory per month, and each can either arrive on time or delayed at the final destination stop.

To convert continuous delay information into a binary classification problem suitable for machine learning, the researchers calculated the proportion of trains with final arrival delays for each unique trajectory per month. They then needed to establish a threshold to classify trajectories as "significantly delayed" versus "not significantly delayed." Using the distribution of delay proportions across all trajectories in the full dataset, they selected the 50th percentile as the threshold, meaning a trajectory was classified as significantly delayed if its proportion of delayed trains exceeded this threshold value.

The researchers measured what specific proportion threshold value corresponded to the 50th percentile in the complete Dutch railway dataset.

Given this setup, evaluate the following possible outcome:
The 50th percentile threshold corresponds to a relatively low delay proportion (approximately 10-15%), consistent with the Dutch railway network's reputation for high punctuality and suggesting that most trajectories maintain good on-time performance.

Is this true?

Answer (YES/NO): NO